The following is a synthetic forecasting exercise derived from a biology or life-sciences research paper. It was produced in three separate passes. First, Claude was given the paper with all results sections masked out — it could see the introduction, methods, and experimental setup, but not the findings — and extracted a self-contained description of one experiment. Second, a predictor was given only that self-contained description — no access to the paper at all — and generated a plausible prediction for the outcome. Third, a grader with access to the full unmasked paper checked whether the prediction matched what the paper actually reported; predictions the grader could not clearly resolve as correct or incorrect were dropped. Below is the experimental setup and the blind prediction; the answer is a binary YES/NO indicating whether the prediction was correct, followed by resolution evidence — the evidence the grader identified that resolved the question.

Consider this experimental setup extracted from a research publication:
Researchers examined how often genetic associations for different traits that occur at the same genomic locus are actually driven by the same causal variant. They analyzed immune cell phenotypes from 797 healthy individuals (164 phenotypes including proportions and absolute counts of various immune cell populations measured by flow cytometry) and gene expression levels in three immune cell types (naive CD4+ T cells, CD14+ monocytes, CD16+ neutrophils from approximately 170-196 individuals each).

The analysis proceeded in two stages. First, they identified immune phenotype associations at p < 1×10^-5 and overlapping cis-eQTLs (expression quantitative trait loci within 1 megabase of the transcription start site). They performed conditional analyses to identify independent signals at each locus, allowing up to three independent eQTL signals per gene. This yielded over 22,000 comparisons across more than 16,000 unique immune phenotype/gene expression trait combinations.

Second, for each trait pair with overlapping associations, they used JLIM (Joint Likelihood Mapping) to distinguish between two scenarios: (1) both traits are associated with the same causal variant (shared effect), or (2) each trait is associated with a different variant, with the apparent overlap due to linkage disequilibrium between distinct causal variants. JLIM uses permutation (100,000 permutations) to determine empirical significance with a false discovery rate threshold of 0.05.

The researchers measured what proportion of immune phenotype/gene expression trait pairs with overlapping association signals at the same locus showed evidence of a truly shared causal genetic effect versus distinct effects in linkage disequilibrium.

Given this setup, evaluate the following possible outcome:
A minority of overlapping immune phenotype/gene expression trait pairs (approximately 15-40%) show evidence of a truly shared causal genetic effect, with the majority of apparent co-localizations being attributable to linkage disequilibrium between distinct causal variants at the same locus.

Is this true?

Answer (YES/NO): NO